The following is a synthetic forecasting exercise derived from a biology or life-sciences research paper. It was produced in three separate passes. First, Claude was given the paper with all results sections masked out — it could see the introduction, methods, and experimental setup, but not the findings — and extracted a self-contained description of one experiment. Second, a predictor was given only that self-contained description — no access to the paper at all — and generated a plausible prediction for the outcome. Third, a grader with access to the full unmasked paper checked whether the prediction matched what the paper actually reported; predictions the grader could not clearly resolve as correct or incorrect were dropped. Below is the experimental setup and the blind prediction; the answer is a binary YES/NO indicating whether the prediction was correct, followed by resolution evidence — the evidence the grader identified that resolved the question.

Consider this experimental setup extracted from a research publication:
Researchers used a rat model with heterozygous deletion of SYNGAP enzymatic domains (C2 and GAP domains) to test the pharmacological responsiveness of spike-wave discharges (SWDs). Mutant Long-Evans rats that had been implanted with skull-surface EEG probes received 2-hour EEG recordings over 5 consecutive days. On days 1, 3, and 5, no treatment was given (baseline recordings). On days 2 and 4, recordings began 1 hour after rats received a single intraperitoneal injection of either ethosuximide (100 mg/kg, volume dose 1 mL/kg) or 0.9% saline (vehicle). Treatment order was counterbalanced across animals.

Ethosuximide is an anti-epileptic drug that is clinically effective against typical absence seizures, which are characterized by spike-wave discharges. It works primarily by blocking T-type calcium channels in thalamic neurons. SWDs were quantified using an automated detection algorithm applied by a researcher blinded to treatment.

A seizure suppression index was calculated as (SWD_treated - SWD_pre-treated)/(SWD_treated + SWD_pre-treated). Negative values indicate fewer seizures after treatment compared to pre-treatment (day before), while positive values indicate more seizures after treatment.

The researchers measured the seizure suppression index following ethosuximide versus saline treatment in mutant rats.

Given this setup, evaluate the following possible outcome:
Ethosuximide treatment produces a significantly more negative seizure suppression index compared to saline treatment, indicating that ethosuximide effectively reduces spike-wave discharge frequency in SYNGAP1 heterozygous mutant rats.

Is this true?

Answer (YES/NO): YES